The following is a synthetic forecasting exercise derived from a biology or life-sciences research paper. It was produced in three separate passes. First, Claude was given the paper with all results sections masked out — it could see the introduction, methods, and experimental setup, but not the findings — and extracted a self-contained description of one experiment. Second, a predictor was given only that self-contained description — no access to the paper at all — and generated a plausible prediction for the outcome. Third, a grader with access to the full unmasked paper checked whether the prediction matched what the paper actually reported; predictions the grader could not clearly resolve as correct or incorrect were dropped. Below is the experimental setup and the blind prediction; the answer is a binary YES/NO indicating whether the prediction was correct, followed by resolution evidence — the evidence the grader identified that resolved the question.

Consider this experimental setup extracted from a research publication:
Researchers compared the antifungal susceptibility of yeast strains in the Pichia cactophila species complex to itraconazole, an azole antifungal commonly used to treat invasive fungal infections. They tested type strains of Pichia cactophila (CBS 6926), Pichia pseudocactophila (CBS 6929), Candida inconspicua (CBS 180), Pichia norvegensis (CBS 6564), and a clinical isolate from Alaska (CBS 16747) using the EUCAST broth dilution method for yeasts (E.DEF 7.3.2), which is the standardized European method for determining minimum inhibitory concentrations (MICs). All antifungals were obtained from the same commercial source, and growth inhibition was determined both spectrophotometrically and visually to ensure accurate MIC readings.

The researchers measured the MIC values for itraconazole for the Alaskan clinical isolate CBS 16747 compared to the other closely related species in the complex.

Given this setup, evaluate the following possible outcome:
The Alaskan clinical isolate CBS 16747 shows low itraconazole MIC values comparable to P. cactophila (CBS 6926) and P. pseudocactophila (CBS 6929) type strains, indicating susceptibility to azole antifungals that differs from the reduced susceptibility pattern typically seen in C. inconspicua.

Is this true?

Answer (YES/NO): NO